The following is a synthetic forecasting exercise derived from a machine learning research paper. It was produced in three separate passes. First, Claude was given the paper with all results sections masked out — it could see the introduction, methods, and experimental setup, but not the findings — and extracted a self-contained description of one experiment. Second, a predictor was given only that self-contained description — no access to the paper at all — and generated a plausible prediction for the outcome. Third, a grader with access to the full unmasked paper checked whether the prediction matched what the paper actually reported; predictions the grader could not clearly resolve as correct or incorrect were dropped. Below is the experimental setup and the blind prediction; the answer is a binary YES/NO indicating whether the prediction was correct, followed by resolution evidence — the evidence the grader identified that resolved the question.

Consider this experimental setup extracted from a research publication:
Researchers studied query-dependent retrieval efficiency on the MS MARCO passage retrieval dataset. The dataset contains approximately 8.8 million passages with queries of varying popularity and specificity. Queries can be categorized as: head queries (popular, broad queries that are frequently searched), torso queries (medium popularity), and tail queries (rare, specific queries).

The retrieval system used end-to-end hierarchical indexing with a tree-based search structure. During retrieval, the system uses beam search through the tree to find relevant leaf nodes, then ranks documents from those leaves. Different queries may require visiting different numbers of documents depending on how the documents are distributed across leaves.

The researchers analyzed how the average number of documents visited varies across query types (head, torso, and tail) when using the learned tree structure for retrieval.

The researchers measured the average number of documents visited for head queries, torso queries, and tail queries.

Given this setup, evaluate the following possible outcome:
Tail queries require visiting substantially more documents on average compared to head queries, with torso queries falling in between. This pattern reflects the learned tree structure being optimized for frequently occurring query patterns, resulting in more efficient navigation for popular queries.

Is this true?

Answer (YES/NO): NO